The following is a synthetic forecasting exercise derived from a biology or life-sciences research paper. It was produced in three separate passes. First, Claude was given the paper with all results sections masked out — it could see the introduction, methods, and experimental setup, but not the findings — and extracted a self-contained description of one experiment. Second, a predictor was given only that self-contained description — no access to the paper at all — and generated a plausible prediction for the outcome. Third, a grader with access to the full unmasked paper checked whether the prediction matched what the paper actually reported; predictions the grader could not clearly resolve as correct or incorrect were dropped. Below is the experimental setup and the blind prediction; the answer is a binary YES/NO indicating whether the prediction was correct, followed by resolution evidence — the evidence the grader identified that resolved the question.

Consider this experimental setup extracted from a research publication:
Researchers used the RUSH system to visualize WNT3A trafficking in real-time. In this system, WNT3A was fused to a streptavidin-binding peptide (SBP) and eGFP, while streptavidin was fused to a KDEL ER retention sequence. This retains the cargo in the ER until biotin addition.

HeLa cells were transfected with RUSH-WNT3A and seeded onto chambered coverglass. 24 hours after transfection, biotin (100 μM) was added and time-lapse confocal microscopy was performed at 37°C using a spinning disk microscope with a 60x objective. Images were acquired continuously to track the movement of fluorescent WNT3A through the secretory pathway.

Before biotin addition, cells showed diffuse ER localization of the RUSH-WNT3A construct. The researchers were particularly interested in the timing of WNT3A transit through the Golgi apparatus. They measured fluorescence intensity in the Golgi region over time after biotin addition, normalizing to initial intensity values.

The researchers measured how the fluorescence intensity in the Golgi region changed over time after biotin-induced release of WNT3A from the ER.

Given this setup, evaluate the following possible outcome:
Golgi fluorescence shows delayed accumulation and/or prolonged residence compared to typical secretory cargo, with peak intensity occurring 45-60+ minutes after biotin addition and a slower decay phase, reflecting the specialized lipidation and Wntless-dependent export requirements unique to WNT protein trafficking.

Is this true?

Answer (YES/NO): NO